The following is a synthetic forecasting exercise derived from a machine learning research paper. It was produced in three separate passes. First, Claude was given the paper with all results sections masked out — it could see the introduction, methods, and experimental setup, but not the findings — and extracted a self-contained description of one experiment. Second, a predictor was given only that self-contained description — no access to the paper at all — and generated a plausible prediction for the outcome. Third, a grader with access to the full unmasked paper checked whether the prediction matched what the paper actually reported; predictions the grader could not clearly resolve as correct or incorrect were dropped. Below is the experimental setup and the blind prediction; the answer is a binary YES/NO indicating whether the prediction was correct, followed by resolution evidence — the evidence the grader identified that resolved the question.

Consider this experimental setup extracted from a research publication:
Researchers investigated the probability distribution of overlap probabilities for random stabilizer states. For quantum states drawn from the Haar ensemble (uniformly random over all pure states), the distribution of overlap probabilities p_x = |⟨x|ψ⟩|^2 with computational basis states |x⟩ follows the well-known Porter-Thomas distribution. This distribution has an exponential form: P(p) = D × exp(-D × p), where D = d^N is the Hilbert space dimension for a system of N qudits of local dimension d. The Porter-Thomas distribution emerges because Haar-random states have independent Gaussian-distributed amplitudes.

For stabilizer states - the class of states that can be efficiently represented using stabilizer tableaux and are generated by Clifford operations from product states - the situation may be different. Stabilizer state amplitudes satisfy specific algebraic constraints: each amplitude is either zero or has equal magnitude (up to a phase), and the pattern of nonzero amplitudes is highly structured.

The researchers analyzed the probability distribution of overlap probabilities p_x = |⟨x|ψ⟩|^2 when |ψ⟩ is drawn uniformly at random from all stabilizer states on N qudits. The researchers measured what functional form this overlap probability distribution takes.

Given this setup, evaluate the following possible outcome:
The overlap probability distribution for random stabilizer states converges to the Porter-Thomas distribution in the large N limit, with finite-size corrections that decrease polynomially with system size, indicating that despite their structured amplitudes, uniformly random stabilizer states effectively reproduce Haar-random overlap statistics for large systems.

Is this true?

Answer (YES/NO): NO